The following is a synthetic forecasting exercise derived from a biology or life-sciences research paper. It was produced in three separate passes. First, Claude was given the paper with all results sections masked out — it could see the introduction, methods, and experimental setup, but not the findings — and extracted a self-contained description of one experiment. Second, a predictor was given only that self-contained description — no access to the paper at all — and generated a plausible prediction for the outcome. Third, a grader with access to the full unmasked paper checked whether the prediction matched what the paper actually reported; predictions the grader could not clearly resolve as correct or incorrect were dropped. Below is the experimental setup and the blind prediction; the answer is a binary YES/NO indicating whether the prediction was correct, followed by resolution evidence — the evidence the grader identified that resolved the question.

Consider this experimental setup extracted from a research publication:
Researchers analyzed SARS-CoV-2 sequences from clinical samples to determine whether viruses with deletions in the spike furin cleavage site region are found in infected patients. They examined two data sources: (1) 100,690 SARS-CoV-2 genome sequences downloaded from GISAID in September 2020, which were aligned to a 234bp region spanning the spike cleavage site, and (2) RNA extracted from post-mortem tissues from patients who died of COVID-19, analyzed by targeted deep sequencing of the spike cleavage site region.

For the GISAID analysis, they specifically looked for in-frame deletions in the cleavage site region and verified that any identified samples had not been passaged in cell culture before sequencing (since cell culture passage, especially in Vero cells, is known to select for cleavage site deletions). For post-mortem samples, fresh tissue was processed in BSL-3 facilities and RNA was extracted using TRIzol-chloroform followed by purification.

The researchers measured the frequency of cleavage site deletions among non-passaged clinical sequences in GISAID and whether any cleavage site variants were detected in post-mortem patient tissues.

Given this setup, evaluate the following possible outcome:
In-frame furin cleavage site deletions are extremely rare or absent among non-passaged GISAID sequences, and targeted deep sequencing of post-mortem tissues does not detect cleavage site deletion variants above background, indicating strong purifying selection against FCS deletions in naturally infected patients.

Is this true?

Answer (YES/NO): NO